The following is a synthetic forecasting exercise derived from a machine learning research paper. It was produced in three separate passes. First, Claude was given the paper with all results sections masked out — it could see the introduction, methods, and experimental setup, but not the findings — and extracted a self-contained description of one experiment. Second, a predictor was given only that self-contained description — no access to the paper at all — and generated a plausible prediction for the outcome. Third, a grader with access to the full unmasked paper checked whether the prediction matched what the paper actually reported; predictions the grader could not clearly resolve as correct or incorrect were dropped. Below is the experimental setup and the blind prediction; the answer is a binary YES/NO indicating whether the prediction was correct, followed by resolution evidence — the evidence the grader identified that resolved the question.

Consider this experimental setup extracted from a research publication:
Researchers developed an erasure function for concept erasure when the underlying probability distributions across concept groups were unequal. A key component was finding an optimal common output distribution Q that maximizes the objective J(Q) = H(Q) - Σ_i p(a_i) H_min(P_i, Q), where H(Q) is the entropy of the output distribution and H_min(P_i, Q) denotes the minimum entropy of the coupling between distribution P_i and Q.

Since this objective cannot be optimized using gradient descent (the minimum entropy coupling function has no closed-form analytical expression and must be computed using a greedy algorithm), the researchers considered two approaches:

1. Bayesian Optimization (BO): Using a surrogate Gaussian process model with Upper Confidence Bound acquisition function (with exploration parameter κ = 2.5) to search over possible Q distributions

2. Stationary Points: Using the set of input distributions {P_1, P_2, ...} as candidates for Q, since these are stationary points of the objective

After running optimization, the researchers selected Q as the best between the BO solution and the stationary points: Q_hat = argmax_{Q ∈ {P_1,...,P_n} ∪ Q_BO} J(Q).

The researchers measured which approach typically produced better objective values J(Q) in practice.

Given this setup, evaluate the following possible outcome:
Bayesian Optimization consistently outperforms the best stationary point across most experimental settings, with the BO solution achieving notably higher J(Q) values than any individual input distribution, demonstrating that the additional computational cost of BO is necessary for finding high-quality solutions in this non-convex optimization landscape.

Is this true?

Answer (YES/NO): NO